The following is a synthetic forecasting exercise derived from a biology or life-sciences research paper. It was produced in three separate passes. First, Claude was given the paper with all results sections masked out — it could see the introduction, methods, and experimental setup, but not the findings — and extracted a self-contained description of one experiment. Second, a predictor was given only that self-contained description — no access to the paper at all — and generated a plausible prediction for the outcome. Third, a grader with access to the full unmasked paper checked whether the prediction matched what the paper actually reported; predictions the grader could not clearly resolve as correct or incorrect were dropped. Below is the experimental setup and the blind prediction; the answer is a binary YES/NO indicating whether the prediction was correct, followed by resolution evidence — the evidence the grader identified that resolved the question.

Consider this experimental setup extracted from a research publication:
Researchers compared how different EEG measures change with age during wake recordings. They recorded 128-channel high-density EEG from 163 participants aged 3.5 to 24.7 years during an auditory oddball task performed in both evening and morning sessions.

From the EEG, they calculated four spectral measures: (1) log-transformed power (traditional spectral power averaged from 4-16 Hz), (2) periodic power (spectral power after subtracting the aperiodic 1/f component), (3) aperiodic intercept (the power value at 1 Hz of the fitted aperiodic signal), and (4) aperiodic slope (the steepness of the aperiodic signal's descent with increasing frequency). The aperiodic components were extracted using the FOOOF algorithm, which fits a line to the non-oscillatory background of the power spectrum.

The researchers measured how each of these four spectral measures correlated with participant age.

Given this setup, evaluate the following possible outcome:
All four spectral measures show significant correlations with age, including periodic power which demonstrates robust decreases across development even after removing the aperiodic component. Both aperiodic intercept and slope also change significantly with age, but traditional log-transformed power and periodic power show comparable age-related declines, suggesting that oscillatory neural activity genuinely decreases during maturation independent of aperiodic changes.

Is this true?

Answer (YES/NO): NO